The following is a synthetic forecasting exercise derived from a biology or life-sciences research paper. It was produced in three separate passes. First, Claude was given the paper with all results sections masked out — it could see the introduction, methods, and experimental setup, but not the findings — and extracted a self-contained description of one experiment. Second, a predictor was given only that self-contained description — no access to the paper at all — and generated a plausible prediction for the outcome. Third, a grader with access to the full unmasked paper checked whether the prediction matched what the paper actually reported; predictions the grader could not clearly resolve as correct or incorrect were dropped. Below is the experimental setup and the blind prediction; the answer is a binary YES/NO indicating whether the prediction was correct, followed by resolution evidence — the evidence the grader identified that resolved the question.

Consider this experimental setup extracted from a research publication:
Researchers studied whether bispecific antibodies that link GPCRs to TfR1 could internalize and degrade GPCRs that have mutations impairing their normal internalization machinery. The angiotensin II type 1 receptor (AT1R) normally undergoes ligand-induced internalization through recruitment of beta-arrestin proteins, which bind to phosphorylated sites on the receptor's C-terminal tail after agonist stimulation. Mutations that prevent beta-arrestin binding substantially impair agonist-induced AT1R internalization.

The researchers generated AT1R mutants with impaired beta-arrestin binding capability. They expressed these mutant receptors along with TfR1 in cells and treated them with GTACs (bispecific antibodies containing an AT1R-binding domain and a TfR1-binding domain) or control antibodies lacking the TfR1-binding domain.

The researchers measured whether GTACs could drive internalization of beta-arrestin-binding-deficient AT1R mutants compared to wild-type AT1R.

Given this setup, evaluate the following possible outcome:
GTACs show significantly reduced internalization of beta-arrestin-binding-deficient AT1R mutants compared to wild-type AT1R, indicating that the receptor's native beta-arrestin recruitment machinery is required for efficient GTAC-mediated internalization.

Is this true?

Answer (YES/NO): NO